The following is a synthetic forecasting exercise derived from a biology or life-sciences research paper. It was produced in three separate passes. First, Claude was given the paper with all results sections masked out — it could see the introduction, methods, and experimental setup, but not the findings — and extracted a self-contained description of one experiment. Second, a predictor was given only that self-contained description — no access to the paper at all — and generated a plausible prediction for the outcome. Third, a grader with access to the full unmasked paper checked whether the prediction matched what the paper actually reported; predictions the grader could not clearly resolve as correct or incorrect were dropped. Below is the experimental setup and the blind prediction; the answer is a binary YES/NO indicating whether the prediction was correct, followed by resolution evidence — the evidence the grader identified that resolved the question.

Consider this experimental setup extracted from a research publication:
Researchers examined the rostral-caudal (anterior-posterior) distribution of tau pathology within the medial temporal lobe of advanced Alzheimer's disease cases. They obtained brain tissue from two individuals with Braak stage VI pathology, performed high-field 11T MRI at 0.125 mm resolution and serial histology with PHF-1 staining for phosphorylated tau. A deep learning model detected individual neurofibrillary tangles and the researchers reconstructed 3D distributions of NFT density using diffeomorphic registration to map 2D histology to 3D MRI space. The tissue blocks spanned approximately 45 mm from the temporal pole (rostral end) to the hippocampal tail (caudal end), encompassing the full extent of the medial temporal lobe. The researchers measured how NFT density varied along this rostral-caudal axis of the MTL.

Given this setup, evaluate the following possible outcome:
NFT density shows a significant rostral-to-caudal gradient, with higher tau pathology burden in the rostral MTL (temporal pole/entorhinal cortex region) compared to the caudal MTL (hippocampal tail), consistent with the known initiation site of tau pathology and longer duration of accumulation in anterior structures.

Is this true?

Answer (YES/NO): YES